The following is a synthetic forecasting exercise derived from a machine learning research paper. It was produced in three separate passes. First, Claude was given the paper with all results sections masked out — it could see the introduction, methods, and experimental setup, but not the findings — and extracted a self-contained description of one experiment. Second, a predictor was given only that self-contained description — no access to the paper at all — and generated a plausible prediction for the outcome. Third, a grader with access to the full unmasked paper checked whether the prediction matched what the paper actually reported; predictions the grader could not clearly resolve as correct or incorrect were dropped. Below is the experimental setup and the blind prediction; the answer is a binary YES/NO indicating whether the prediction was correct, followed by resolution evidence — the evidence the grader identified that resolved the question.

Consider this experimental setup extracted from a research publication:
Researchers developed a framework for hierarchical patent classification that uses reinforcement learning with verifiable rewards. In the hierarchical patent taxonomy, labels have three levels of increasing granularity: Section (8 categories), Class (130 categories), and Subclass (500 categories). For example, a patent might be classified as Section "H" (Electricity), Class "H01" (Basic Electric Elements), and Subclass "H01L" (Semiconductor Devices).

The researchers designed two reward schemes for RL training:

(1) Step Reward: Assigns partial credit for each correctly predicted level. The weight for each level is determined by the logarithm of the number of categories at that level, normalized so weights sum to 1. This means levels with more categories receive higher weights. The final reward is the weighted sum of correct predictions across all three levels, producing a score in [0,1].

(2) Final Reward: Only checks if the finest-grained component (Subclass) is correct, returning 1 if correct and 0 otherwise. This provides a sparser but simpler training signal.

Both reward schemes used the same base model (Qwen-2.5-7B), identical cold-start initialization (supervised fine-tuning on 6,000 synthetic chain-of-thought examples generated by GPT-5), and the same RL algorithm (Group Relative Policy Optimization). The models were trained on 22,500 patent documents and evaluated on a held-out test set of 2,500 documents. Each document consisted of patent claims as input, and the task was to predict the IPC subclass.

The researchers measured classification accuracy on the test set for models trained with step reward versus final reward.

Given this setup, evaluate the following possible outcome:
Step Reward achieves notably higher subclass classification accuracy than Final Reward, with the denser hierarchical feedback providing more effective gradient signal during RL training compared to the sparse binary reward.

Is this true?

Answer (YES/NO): NO